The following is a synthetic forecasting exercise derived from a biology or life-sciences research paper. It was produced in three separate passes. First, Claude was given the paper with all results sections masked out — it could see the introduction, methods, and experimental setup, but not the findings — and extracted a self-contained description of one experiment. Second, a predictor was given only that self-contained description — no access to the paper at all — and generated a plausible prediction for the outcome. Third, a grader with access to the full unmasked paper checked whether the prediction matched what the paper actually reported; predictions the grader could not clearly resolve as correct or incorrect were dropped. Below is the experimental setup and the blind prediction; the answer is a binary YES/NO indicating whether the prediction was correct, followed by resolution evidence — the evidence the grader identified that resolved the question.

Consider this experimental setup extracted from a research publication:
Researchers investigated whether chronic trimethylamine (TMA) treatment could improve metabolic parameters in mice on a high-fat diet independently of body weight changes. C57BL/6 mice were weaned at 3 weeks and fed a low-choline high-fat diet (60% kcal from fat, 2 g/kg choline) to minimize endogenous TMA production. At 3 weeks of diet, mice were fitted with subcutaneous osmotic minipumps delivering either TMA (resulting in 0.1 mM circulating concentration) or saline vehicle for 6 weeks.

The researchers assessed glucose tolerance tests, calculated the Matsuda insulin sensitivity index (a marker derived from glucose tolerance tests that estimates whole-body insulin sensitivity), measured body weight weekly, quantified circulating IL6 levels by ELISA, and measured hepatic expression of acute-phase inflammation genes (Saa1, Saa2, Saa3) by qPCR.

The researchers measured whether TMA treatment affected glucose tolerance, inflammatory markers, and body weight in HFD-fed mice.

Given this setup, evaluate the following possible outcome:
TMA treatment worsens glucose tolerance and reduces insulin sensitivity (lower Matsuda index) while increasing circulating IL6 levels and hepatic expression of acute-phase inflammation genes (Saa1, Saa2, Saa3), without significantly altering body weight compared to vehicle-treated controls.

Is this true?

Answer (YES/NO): NO